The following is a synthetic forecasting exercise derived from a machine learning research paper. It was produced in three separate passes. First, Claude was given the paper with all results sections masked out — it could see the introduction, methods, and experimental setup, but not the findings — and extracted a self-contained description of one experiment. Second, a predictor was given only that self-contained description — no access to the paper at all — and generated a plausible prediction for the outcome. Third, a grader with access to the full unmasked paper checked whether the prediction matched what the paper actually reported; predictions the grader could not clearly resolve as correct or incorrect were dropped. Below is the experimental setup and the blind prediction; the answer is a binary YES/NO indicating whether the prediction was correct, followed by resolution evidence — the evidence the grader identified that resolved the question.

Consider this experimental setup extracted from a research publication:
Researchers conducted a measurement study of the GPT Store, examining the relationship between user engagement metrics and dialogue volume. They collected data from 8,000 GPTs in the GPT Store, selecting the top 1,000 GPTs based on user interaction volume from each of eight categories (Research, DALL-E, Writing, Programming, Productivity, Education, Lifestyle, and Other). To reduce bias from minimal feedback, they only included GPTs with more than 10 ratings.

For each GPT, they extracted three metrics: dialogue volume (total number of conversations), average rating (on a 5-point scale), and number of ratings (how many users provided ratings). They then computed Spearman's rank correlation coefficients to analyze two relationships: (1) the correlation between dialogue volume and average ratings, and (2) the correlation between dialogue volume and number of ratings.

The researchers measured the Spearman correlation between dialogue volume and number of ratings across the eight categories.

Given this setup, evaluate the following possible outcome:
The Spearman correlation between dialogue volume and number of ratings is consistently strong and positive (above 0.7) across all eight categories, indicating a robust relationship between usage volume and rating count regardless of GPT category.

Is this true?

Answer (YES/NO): NO